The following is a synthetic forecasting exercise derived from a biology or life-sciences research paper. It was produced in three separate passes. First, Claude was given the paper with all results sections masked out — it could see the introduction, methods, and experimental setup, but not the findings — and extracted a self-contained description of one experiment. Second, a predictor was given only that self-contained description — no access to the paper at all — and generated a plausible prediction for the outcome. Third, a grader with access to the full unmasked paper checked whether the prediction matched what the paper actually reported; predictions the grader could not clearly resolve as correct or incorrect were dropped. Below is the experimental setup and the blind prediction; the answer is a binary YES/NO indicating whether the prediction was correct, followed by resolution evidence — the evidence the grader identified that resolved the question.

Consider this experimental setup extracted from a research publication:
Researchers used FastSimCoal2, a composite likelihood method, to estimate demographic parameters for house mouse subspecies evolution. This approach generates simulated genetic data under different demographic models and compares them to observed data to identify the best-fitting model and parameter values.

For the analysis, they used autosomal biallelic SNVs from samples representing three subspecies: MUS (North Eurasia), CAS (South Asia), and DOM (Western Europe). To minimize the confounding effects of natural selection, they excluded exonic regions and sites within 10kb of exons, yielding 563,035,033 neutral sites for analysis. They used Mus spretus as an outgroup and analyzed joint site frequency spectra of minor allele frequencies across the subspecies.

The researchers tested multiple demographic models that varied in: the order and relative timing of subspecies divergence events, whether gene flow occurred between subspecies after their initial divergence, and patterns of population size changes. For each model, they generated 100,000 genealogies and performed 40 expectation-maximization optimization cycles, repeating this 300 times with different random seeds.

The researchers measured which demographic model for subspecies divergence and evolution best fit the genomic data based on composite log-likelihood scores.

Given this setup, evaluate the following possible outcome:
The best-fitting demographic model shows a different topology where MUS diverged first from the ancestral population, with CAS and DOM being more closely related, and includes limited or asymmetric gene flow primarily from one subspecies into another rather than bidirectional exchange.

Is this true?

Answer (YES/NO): NO